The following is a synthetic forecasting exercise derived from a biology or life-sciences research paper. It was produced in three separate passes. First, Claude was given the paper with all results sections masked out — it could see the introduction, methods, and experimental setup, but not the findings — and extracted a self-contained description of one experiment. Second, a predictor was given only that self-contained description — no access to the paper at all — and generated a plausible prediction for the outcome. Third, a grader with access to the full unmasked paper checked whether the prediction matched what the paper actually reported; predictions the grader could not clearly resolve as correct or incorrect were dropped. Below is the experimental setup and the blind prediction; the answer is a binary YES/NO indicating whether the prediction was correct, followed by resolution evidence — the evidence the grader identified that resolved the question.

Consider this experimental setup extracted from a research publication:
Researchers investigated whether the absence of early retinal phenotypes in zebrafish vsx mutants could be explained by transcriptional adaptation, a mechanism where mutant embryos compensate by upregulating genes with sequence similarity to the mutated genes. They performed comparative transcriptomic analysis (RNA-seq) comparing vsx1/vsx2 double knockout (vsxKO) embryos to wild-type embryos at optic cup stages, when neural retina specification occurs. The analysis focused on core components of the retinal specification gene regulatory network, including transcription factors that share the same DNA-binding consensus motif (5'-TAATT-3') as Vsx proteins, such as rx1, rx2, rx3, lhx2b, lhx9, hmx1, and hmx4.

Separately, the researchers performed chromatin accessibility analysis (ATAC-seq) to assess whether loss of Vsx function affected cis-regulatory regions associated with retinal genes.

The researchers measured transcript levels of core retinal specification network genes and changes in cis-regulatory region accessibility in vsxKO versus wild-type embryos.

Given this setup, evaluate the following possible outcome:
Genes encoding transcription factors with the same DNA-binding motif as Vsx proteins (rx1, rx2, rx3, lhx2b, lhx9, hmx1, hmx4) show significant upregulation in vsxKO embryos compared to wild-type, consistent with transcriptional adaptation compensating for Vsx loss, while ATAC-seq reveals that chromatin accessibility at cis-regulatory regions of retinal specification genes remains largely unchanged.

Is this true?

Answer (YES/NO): NO